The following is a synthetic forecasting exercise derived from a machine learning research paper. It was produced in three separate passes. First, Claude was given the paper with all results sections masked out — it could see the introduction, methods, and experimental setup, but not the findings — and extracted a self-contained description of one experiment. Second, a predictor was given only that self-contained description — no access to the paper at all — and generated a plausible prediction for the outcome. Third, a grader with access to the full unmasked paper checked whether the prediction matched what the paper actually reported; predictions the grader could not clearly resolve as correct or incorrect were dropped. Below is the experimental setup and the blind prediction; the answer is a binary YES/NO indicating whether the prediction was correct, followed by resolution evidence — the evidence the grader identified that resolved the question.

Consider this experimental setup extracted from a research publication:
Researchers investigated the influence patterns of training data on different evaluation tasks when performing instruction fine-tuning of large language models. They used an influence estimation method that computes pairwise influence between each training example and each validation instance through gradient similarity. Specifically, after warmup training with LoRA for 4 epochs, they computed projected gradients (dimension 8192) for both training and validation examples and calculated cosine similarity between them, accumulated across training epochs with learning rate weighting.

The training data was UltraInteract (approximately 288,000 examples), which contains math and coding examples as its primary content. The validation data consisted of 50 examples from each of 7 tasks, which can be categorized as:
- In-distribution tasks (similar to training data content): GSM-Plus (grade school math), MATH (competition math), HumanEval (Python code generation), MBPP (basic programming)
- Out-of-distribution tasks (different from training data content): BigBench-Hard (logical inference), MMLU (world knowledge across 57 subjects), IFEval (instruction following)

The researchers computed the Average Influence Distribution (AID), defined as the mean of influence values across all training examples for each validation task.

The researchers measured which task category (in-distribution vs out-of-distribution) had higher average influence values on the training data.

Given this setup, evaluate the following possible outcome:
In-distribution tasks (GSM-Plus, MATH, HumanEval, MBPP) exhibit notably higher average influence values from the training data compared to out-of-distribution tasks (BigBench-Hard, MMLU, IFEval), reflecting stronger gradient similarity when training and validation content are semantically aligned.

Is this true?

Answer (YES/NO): NO